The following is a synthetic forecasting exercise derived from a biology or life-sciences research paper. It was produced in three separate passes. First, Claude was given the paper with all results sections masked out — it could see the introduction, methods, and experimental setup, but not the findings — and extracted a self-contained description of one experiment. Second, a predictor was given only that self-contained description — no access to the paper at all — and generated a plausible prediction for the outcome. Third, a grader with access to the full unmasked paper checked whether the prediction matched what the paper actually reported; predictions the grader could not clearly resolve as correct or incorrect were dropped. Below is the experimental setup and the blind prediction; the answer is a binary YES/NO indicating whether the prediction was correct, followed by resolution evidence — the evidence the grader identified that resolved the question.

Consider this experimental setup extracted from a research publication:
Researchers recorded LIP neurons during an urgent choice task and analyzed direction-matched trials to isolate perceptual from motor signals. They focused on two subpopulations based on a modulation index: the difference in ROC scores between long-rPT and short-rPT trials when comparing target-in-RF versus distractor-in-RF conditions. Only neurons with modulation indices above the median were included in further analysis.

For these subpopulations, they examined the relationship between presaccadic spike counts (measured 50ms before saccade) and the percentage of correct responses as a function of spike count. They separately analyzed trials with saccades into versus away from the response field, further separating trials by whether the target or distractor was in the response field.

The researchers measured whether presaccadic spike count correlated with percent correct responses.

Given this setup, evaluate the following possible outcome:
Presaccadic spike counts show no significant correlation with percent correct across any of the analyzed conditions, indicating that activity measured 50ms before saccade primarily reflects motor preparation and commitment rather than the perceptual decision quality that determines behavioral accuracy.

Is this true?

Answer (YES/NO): NO